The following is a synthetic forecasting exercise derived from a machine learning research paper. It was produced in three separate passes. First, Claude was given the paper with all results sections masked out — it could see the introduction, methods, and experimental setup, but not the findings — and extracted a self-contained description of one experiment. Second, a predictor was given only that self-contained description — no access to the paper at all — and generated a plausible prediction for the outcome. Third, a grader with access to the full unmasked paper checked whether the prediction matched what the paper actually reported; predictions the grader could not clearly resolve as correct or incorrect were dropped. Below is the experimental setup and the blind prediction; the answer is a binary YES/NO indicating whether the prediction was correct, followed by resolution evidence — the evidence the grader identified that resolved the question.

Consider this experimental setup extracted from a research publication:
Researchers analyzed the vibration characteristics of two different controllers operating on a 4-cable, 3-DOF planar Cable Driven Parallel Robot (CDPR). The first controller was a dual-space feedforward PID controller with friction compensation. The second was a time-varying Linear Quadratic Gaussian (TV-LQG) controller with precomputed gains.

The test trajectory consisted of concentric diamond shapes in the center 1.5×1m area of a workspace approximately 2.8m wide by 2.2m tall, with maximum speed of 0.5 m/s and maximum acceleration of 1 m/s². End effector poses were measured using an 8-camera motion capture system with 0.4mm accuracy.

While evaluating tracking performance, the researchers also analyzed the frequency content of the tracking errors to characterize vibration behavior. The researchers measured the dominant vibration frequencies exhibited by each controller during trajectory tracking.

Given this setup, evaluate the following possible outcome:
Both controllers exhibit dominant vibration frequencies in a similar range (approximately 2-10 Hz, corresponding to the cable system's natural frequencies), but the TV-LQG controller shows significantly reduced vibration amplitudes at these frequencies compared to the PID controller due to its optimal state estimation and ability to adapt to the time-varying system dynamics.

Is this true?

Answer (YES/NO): NO